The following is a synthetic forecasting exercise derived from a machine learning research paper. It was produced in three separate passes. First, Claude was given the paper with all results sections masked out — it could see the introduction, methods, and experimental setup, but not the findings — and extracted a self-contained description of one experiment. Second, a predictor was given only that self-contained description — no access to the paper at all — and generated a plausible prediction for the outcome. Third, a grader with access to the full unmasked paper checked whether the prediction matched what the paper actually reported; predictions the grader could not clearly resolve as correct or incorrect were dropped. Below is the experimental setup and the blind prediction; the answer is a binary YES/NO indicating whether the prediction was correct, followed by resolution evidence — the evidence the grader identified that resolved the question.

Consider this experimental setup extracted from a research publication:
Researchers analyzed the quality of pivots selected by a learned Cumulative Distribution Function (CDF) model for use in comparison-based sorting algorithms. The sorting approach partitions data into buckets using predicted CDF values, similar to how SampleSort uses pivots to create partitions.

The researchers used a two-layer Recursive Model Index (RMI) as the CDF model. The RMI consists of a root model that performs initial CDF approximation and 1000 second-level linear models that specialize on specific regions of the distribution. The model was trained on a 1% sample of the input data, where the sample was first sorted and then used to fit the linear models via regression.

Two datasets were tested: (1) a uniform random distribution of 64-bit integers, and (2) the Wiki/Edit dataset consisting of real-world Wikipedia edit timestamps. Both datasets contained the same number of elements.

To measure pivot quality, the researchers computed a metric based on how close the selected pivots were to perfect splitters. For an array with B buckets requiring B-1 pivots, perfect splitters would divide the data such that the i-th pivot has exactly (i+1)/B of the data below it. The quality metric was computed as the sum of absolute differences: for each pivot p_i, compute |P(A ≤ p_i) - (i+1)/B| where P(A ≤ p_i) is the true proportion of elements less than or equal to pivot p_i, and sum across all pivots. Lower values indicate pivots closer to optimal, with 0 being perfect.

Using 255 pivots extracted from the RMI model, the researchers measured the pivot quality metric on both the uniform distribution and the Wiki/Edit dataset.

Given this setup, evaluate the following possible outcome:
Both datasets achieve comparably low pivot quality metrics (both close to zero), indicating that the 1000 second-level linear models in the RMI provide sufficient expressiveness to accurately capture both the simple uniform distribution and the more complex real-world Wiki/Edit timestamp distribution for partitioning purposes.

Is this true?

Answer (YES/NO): NO